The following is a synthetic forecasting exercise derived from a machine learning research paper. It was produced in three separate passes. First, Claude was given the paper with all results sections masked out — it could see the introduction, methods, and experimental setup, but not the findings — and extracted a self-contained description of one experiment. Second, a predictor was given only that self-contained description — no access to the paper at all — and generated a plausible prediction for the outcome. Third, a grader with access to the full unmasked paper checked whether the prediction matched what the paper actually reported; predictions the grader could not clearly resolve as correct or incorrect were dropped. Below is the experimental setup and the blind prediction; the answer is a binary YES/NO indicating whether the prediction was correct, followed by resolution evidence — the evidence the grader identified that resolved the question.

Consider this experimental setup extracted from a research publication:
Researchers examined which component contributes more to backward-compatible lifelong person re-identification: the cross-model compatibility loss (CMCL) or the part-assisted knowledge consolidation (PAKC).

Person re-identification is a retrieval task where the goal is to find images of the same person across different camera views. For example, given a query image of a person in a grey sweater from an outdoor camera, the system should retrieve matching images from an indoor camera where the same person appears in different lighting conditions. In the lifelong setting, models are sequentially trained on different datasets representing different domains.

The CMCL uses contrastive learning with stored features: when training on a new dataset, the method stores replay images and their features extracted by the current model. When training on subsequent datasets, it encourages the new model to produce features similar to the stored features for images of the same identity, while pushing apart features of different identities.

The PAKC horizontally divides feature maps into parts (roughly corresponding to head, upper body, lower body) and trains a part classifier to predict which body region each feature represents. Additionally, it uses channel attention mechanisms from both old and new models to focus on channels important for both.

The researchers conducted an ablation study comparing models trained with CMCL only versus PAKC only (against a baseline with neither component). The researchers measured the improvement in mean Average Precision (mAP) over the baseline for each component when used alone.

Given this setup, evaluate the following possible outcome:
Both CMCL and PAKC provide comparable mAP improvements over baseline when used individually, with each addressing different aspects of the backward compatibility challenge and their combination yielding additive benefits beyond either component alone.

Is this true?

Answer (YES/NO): NO